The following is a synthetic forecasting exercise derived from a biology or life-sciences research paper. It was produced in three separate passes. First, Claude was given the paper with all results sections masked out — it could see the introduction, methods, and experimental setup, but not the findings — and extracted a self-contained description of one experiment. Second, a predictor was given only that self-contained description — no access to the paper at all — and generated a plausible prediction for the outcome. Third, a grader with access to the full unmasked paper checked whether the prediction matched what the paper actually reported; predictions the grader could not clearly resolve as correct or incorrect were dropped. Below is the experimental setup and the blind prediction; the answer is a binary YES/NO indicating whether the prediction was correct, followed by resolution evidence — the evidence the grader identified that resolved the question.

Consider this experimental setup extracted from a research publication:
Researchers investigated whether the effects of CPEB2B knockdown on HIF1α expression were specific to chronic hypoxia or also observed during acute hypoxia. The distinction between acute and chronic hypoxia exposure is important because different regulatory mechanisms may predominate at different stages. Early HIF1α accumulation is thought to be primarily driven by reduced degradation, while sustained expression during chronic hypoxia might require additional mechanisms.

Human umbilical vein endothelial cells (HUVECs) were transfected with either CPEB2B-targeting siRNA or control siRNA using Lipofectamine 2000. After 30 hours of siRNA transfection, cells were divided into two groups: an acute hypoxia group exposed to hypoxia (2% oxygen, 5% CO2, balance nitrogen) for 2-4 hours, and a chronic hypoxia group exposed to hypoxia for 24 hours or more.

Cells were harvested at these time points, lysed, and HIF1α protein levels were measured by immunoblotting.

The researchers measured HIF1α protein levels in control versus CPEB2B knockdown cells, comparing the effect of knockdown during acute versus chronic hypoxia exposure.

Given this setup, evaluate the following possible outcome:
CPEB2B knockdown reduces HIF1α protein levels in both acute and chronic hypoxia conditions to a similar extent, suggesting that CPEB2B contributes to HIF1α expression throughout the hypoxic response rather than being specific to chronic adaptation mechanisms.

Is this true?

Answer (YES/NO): NO